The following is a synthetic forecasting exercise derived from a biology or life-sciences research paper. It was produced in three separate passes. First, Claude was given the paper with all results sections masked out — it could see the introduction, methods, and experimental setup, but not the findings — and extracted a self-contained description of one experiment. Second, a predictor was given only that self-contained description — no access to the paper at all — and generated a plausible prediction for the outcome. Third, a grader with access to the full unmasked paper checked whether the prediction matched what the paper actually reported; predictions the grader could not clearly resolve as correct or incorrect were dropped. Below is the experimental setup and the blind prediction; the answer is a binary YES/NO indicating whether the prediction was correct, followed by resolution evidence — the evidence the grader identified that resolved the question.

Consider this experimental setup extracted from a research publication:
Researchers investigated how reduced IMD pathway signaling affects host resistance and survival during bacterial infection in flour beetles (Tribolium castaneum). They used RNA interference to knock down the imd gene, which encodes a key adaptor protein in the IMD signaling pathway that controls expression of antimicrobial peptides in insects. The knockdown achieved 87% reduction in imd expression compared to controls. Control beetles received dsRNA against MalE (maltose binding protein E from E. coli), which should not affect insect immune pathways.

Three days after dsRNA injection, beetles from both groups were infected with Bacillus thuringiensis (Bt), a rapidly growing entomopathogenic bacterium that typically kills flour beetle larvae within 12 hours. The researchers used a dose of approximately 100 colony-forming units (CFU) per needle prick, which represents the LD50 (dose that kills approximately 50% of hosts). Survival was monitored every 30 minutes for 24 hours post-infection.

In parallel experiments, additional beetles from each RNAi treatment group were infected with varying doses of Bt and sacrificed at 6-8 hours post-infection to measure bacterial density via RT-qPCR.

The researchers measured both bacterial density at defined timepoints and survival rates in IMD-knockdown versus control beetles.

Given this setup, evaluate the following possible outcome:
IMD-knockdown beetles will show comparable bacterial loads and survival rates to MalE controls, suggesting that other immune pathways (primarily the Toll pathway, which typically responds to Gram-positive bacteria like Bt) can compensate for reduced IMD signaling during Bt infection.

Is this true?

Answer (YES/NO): NO